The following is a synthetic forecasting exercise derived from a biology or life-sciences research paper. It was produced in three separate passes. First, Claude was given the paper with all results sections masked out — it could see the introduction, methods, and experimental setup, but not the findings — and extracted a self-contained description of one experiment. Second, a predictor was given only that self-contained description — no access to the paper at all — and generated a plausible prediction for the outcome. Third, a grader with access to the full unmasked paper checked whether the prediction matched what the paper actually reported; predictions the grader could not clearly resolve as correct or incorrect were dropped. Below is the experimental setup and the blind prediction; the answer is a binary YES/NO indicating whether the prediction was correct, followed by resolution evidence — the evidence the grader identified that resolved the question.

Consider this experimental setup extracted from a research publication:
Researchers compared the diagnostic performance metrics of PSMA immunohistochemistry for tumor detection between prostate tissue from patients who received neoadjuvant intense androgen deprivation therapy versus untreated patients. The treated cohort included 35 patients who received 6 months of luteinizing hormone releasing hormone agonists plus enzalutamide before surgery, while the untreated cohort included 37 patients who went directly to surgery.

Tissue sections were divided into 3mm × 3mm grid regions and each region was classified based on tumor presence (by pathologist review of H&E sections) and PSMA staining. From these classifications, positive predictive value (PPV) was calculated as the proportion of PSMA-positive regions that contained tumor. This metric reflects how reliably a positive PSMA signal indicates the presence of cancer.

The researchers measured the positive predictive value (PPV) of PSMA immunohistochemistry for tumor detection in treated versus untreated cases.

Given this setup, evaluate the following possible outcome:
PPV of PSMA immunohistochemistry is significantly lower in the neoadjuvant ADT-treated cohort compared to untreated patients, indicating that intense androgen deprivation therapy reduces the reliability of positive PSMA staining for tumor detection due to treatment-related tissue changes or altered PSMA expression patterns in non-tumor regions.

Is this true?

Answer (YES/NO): NO